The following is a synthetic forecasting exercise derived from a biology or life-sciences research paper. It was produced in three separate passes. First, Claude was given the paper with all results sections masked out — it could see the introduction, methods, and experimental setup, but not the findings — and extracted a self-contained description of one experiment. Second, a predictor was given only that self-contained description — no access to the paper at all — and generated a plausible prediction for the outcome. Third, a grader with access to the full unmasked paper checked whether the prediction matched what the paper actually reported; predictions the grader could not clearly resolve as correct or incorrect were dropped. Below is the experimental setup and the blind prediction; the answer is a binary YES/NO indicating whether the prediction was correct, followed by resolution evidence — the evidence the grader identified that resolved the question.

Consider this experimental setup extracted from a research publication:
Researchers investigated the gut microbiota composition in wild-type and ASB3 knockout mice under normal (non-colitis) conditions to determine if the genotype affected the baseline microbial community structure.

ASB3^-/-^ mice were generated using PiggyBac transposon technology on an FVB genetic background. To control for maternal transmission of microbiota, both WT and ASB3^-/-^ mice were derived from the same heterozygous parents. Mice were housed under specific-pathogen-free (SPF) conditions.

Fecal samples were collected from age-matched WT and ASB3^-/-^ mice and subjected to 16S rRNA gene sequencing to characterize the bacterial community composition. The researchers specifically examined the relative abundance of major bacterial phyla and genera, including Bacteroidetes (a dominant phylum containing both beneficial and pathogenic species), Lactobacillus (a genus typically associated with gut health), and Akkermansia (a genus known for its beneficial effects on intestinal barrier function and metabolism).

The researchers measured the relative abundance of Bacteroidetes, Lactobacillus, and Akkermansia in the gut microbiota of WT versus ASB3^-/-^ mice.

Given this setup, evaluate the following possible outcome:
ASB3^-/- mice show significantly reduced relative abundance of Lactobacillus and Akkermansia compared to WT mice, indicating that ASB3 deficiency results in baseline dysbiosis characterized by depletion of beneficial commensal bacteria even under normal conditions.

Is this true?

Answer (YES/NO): NO